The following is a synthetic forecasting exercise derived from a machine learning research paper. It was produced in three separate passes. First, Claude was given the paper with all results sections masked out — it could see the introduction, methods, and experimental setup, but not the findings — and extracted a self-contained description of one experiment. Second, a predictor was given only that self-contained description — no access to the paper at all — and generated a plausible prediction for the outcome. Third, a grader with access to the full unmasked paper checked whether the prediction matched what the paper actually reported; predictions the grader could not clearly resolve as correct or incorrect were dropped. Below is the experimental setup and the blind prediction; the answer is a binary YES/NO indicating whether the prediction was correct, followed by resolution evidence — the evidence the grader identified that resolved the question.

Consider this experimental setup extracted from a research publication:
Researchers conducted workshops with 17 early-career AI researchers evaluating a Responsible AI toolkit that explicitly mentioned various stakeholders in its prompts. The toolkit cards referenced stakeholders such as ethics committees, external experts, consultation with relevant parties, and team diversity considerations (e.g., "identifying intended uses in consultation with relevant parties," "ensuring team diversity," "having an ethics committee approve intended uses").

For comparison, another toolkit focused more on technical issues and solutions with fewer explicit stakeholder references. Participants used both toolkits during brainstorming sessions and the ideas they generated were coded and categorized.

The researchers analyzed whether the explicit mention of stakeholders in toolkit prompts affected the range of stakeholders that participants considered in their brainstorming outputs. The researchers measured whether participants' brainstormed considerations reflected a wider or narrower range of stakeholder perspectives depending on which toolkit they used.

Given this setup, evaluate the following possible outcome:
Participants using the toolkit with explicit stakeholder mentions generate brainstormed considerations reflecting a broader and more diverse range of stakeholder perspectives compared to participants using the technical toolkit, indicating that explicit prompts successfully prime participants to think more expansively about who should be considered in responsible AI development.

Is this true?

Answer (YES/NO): YES